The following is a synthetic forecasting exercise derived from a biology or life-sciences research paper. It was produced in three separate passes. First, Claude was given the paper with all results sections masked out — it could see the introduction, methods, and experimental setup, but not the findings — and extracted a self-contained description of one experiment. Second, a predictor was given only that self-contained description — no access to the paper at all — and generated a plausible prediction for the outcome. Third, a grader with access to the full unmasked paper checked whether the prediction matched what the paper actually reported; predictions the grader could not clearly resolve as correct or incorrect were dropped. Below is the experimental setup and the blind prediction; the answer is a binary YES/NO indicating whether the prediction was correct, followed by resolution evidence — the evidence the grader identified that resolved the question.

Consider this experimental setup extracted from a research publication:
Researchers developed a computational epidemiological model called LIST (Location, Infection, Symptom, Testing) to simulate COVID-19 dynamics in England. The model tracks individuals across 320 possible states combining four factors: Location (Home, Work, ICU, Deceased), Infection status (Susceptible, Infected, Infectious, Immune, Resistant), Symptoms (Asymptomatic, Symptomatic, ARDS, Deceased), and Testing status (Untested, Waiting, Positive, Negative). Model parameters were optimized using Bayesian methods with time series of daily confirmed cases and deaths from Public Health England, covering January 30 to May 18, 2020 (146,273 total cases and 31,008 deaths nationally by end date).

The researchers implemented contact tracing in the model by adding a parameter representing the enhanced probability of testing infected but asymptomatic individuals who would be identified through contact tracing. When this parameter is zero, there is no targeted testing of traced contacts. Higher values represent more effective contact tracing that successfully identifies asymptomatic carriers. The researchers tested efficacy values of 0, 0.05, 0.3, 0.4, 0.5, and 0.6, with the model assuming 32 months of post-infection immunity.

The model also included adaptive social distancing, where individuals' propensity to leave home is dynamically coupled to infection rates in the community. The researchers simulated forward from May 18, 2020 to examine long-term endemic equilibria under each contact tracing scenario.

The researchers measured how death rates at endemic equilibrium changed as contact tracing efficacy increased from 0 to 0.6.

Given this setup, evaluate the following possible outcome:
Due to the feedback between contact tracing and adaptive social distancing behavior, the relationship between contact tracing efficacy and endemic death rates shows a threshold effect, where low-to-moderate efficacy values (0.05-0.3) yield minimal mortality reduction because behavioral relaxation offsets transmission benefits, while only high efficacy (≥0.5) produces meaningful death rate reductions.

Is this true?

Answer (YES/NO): NO